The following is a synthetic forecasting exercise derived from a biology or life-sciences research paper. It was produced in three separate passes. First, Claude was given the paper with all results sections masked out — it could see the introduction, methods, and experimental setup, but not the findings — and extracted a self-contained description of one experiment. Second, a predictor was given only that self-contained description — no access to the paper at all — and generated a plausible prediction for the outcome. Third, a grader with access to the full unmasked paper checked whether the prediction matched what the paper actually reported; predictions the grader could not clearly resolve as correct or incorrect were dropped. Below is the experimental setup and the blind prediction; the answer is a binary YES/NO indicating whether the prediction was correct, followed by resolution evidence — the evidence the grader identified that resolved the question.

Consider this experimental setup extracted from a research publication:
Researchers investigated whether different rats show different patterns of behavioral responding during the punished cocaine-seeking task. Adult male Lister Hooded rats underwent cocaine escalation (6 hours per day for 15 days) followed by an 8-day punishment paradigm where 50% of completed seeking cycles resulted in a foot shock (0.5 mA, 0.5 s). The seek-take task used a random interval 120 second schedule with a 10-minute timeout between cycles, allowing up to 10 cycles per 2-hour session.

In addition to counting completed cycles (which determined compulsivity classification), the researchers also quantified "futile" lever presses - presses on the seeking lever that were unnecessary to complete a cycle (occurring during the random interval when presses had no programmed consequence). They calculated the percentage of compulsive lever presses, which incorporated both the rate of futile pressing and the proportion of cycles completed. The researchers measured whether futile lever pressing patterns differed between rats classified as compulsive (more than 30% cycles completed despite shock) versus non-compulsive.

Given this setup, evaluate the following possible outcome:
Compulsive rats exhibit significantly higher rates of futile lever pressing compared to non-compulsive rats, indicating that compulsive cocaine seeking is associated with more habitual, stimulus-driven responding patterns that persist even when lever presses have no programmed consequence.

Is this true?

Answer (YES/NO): NO